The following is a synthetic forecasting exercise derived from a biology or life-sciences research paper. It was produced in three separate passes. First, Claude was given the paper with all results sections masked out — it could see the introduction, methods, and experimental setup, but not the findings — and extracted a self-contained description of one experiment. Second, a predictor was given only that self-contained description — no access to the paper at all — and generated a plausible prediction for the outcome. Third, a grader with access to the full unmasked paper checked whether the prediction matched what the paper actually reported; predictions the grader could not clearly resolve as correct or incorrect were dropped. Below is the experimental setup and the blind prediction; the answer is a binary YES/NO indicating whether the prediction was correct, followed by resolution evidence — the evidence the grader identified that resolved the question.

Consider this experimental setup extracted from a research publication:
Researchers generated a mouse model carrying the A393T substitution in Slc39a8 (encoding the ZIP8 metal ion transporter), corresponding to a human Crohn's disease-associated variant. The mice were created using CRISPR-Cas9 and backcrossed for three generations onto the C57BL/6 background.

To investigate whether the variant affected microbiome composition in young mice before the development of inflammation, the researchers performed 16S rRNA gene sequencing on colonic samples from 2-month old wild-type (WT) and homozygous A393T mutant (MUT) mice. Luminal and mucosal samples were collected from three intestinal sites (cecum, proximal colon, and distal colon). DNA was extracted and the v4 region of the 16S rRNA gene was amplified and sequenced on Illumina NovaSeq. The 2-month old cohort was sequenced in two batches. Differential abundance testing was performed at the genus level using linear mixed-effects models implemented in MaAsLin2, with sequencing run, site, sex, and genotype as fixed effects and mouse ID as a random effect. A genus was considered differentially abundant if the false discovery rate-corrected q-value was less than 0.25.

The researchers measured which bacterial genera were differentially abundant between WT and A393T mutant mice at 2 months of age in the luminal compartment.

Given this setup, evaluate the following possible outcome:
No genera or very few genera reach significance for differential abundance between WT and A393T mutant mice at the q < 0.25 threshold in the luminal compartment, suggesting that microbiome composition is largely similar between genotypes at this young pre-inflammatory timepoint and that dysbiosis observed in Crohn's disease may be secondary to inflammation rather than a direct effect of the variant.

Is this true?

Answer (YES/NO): NO